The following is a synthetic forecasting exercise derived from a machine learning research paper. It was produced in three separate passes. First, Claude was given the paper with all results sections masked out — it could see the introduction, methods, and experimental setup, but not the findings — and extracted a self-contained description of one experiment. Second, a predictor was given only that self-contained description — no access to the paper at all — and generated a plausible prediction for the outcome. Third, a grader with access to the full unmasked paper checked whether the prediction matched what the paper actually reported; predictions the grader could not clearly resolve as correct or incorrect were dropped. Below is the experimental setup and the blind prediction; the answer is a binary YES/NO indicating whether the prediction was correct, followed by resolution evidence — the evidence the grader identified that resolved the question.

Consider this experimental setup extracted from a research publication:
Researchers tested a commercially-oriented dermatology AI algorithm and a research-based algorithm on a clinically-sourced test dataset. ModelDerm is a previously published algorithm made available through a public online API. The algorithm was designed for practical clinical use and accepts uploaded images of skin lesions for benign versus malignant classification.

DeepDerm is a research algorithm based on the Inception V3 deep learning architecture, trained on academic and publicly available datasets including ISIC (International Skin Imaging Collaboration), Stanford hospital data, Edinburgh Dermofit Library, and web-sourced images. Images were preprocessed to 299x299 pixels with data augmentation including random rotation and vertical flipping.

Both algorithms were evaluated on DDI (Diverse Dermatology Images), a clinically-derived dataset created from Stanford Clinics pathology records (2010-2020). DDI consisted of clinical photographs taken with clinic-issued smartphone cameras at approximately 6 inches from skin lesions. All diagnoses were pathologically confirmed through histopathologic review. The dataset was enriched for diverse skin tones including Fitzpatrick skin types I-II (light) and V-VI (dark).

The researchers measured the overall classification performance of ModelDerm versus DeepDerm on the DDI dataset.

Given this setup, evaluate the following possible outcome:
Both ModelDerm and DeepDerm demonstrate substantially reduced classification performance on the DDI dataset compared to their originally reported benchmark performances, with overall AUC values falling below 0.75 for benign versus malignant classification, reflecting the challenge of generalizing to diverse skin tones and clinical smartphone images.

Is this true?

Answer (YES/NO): YES